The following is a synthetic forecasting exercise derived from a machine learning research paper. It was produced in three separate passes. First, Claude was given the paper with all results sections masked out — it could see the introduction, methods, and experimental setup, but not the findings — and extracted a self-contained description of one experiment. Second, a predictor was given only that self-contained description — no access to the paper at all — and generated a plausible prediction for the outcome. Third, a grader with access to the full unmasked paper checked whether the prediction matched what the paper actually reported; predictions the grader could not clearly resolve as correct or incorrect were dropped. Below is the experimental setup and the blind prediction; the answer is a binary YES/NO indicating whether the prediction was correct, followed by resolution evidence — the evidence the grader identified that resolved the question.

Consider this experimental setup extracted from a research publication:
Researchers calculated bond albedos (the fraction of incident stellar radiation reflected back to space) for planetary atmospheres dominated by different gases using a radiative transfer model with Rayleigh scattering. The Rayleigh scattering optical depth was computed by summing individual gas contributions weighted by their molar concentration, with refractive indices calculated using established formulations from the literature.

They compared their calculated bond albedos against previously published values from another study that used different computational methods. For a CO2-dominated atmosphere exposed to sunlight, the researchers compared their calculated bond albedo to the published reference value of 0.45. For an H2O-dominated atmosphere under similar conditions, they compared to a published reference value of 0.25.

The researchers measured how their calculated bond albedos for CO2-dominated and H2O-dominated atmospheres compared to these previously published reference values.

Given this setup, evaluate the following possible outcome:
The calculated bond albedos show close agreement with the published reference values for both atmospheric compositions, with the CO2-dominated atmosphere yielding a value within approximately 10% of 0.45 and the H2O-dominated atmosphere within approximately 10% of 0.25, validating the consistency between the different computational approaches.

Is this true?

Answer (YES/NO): NO